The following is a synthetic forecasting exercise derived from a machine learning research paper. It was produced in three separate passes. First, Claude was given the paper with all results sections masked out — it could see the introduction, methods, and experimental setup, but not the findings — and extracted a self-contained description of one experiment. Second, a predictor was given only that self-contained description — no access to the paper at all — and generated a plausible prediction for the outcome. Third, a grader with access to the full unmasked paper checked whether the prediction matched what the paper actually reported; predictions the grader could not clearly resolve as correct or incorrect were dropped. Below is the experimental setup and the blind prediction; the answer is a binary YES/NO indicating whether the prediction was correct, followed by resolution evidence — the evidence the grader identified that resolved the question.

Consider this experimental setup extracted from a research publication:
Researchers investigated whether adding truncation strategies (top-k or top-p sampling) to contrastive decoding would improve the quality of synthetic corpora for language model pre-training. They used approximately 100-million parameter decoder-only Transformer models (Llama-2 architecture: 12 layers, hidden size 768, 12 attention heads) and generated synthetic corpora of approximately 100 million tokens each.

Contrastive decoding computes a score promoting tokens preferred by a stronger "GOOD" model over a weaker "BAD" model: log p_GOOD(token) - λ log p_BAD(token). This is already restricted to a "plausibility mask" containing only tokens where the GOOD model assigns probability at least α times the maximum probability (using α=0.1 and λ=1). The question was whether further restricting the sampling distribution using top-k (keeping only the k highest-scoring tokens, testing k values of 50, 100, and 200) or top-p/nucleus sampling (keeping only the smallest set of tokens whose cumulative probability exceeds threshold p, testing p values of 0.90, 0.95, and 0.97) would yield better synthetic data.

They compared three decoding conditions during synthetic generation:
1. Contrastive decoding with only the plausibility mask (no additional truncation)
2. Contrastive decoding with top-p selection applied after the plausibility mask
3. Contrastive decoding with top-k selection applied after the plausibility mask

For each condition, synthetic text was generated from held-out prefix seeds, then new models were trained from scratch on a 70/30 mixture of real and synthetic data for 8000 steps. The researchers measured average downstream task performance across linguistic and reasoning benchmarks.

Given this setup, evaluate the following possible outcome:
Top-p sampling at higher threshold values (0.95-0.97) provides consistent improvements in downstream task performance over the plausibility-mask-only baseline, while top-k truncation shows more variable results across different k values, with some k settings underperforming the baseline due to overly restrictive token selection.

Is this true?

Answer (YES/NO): NO